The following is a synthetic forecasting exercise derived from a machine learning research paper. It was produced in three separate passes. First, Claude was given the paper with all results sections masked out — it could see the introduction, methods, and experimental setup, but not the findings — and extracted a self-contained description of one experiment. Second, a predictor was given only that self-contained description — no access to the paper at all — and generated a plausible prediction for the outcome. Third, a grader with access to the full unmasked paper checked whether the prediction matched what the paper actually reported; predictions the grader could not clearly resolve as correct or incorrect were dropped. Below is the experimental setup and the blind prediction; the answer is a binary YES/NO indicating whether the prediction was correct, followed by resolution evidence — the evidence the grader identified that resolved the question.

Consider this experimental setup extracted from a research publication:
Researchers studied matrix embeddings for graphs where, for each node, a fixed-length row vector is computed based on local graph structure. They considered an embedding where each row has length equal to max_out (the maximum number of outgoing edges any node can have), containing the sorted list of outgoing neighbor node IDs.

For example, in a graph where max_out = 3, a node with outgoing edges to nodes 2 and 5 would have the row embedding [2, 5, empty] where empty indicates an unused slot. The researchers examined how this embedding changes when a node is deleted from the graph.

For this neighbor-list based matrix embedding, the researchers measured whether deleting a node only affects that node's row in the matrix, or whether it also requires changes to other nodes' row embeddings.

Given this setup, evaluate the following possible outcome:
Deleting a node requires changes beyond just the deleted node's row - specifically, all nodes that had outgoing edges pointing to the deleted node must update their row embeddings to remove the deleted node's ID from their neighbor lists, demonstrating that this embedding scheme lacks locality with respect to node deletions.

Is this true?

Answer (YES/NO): YES